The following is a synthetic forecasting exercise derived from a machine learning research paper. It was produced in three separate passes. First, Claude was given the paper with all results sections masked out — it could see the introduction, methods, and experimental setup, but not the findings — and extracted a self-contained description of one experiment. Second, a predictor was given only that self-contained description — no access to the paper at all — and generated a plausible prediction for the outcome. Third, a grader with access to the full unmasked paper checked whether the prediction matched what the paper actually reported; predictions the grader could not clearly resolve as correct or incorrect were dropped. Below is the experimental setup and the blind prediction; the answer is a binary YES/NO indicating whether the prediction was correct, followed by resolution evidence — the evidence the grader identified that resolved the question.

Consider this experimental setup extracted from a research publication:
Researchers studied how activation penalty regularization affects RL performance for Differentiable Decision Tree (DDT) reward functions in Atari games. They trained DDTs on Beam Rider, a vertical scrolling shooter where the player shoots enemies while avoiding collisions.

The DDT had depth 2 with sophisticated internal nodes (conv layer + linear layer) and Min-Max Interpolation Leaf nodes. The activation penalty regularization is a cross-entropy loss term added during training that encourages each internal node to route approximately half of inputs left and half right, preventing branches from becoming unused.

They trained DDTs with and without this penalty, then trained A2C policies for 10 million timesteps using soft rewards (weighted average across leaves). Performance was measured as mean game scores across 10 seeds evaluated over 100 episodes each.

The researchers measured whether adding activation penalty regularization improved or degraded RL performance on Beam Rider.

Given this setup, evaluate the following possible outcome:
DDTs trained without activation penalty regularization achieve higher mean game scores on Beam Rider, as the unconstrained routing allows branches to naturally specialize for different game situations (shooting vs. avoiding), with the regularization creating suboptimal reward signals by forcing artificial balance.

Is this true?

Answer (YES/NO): YES